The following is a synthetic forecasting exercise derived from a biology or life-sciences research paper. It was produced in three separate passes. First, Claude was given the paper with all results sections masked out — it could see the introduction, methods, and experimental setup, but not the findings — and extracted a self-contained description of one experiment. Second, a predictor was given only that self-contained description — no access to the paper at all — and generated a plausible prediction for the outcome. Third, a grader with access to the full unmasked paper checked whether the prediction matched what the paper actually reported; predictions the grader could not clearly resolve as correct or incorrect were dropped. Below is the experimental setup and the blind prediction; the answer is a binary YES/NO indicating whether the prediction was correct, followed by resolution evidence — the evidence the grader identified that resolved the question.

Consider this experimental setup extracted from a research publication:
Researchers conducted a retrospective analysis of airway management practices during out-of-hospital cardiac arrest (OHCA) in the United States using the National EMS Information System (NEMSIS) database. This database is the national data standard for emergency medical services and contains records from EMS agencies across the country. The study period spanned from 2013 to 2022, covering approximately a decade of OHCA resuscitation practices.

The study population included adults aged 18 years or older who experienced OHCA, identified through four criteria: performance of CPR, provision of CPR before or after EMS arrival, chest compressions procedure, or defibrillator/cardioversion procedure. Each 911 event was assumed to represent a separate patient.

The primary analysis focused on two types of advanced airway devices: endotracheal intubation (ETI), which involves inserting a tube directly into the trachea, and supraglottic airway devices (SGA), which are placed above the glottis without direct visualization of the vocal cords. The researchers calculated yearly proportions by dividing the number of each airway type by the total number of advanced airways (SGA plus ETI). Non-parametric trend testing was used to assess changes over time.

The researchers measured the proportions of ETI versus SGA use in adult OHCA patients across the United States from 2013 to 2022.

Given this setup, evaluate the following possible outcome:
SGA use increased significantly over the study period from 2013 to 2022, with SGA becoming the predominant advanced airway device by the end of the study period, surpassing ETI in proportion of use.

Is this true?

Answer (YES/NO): NO